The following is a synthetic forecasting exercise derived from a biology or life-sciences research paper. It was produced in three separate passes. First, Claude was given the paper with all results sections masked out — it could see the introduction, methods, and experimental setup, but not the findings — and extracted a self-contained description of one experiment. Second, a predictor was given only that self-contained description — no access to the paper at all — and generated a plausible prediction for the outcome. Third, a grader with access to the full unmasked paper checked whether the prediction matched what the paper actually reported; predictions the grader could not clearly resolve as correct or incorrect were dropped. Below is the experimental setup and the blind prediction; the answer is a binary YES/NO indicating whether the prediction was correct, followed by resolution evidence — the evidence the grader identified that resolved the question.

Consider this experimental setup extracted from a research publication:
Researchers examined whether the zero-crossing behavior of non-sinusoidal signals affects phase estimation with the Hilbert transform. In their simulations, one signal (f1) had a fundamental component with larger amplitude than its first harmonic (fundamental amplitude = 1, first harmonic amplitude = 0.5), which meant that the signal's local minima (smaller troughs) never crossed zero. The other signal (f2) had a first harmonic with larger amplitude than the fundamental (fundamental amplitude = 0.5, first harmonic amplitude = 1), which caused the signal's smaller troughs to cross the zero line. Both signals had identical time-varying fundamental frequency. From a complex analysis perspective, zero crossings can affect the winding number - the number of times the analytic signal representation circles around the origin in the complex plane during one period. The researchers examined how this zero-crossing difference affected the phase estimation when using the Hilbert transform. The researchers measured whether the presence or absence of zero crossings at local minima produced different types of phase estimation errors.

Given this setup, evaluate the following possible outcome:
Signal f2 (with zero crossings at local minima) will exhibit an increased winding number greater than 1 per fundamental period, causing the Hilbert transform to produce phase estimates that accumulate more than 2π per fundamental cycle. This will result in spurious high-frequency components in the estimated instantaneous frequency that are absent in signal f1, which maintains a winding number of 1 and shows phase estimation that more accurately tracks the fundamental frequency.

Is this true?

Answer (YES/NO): NO